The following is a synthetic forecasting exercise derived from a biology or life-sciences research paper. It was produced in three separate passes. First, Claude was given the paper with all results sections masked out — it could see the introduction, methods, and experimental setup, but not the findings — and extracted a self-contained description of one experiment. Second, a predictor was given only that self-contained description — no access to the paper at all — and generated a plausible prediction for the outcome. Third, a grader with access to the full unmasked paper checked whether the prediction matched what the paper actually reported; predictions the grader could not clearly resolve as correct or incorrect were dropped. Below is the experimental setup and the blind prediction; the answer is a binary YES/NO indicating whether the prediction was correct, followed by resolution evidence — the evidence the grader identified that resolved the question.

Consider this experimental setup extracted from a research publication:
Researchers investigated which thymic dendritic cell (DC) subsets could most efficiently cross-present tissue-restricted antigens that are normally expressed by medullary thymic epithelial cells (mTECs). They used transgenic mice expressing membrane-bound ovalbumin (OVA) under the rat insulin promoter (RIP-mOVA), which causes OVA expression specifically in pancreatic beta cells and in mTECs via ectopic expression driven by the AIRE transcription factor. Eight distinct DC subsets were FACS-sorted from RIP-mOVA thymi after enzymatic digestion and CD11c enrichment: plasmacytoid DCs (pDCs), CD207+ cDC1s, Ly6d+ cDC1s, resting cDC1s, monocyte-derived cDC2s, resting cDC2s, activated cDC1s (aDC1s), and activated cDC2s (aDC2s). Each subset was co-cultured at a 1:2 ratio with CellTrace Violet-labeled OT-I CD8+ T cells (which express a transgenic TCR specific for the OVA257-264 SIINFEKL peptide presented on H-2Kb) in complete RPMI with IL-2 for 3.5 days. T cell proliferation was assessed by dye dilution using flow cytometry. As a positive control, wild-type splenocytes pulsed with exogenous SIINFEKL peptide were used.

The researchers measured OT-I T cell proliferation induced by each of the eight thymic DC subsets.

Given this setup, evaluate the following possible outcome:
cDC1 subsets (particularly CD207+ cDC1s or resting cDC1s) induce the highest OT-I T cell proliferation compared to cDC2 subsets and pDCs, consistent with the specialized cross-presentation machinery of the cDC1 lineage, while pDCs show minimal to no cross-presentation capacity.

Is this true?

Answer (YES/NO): NO